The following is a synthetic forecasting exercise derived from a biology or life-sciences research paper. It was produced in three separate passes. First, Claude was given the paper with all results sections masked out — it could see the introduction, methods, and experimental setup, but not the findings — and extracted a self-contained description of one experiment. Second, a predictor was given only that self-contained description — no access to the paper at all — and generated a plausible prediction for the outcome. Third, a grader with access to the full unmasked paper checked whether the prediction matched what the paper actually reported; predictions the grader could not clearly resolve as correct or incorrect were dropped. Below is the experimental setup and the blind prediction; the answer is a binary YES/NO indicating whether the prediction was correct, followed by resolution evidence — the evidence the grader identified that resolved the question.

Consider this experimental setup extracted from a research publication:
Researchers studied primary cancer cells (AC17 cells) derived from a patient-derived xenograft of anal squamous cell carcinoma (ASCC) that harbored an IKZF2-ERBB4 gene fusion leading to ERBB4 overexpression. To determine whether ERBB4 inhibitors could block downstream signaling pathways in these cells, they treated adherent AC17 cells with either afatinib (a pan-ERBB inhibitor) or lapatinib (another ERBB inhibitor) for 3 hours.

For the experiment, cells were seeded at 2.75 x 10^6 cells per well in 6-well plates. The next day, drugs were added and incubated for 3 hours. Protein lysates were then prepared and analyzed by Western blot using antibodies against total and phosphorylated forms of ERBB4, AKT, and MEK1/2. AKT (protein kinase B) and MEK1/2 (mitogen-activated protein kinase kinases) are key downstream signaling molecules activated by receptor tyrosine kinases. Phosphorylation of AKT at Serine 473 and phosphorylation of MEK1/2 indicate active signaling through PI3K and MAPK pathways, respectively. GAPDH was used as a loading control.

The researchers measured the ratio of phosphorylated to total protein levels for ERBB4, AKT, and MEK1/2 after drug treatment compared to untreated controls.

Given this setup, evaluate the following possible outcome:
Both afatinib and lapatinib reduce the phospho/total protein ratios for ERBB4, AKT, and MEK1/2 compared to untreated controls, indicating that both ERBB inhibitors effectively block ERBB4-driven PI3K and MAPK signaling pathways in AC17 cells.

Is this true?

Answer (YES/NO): NO